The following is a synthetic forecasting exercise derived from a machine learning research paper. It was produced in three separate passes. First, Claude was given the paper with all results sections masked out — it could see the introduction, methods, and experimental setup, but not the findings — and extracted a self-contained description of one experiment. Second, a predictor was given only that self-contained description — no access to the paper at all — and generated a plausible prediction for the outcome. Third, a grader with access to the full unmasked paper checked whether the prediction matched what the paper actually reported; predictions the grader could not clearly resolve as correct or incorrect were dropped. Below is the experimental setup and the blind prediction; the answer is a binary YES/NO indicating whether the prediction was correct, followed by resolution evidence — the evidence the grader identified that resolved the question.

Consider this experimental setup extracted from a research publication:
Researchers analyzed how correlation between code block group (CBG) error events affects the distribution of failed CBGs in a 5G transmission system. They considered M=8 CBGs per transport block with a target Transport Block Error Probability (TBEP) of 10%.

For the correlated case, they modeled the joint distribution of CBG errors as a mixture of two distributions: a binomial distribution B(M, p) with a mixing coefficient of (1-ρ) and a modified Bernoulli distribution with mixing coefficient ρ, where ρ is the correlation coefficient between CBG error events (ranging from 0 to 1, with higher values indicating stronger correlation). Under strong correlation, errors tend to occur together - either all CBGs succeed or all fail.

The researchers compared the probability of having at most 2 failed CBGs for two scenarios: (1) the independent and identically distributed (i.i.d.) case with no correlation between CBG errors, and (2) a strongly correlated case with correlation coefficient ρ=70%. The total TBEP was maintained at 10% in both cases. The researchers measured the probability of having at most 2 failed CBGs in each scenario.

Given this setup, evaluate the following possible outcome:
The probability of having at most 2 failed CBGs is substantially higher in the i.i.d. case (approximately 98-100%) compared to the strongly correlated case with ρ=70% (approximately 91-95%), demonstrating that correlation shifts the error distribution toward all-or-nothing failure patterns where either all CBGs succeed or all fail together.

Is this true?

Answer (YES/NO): NO